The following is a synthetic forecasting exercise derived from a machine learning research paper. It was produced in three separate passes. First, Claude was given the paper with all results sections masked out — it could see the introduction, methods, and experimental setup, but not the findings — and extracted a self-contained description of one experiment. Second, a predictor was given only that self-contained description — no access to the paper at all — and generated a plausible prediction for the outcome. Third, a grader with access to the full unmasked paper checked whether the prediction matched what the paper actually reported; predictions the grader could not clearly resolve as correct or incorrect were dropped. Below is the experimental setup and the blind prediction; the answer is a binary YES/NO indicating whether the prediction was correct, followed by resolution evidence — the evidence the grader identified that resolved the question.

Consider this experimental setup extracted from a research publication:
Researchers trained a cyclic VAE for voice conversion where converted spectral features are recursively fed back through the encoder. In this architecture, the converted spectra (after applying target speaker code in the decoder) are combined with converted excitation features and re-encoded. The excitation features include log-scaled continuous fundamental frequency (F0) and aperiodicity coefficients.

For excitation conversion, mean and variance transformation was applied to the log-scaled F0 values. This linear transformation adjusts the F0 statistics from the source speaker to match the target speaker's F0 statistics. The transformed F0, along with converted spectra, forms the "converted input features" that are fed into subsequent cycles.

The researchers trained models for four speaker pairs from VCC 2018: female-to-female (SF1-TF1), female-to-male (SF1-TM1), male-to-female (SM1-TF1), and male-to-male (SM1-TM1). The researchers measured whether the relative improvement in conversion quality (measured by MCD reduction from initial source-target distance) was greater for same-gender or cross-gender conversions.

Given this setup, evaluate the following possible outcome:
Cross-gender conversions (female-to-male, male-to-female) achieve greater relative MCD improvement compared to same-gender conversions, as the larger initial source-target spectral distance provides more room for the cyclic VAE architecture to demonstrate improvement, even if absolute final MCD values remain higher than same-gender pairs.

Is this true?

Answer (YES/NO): YES